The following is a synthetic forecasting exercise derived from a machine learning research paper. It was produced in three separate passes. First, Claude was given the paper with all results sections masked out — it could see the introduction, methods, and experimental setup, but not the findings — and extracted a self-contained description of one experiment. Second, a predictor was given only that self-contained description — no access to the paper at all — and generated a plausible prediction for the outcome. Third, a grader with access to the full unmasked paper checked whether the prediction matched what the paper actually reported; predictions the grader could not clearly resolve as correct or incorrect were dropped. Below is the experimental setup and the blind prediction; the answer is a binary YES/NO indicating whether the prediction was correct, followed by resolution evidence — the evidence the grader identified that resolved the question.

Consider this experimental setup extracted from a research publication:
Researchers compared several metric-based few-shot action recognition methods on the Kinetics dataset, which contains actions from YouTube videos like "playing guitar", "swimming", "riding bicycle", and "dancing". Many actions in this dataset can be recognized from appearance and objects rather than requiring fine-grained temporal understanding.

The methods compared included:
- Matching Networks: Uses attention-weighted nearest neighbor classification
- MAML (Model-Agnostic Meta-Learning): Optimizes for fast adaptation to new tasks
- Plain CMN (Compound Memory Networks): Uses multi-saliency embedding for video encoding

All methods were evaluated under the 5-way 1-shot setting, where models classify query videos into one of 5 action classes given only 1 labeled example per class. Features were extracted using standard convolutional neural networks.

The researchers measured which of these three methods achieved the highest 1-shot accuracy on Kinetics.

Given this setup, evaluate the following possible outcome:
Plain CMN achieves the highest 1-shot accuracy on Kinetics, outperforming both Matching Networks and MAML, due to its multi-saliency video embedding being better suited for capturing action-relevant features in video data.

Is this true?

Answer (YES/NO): YES